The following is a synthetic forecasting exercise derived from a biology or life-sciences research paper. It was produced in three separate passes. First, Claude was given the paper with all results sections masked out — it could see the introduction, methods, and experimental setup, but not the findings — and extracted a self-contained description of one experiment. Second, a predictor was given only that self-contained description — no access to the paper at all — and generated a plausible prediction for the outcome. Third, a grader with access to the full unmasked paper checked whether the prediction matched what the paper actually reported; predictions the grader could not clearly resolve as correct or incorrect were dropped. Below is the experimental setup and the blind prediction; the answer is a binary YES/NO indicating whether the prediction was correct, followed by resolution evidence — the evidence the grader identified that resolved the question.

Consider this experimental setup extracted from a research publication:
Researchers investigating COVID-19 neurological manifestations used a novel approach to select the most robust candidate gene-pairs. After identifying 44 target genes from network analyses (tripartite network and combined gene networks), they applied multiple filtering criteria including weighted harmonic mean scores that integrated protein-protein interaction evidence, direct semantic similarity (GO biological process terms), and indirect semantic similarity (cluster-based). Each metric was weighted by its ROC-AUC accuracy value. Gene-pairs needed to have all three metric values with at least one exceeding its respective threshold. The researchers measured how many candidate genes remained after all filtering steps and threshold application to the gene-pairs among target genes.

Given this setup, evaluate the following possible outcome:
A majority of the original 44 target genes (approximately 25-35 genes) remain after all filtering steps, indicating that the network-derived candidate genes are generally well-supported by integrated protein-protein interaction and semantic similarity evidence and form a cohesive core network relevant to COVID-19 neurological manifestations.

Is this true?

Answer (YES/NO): NO